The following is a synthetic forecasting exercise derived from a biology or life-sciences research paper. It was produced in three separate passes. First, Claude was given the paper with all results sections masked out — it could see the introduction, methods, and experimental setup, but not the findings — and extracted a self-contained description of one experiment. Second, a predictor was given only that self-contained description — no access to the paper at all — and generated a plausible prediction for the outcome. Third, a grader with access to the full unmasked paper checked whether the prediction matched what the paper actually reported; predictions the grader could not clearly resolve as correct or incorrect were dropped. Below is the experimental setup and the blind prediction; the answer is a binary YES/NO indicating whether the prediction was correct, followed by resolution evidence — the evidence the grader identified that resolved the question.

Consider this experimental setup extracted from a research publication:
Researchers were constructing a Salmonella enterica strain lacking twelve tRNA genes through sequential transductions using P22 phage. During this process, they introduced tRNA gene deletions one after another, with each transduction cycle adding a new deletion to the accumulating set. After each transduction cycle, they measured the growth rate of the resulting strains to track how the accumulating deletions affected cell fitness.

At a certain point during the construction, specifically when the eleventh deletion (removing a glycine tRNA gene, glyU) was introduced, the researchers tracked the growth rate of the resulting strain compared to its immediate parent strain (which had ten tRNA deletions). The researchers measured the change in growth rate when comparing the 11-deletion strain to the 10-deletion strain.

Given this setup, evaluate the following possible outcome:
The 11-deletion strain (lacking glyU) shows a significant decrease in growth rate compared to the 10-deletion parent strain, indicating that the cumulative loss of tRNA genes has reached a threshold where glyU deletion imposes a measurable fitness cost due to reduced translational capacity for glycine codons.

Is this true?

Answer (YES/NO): NO